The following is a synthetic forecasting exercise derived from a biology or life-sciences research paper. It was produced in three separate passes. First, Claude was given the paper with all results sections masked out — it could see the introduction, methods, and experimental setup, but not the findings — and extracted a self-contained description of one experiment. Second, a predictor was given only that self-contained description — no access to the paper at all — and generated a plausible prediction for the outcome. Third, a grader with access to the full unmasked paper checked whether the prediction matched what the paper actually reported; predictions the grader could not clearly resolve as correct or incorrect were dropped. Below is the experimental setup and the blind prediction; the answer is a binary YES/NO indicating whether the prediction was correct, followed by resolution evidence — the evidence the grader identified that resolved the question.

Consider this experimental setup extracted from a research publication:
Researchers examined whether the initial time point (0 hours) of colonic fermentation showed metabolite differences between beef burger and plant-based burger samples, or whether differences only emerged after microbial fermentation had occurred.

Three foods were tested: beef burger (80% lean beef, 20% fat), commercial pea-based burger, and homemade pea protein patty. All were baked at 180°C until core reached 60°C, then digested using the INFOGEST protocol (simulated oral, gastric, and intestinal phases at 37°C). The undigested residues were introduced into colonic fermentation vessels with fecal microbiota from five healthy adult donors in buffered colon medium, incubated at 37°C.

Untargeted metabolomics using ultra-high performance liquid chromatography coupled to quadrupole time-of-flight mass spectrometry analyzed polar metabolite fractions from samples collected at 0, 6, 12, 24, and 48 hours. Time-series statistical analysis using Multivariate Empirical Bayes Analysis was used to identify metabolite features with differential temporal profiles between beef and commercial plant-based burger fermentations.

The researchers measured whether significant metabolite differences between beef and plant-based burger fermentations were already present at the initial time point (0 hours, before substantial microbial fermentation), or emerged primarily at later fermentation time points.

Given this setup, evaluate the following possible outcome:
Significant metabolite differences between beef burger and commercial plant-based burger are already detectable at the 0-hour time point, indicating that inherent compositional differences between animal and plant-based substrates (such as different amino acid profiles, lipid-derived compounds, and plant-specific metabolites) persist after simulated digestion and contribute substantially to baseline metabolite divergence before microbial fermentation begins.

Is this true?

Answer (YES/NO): YES